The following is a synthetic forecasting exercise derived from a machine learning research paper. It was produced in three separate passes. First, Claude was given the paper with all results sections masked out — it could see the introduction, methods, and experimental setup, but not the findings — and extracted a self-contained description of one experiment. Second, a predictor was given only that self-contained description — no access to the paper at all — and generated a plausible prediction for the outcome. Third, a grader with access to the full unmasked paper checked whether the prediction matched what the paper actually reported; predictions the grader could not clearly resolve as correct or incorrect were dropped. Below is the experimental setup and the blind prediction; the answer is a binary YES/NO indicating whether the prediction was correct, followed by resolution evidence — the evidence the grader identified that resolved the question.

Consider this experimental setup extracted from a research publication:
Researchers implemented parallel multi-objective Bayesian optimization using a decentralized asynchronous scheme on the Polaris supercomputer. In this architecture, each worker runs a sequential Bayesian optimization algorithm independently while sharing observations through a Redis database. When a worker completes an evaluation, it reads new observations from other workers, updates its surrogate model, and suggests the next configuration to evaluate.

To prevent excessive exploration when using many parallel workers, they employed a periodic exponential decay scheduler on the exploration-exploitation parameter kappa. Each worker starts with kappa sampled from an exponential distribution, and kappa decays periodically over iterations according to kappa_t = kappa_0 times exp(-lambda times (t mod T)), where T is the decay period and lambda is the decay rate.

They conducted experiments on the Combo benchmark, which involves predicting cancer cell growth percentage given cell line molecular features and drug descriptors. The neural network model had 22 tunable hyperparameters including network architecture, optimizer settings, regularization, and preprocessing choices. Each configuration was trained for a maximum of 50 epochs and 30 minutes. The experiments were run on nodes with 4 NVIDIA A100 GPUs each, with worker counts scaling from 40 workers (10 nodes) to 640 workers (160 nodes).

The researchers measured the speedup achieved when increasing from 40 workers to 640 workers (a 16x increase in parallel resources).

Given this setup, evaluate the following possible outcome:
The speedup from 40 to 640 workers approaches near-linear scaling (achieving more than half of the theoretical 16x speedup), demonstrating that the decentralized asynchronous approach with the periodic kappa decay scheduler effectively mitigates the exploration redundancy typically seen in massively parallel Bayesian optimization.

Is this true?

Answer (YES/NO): NO